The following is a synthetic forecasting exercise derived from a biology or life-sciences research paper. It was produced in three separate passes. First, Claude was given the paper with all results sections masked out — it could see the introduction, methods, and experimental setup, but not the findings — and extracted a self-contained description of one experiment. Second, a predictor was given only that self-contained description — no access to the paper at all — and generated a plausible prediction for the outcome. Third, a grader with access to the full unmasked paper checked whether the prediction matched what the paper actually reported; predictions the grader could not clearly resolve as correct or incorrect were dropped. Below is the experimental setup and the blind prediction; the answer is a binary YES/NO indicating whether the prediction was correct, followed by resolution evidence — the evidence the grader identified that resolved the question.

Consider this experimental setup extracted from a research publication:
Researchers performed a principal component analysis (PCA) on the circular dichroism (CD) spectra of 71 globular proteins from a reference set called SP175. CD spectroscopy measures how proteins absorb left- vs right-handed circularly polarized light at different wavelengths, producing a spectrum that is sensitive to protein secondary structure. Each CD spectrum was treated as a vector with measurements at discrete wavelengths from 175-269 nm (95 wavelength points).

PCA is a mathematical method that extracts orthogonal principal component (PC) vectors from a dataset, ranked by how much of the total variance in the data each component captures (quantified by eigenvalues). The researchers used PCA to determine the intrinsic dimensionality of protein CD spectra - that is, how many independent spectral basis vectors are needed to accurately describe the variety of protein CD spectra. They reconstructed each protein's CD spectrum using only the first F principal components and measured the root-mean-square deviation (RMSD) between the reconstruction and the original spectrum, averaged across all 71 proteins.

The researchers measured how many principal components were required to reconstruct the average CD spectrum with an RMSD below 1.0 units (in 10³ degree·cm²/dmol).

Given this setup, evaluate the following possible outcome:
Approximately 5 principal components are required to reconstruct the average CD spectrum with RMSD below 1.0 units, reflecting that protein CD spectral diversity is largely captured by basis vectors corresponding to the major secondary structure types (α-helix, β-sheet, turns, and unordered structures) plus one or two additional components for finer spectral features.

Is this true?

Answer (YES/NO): NO